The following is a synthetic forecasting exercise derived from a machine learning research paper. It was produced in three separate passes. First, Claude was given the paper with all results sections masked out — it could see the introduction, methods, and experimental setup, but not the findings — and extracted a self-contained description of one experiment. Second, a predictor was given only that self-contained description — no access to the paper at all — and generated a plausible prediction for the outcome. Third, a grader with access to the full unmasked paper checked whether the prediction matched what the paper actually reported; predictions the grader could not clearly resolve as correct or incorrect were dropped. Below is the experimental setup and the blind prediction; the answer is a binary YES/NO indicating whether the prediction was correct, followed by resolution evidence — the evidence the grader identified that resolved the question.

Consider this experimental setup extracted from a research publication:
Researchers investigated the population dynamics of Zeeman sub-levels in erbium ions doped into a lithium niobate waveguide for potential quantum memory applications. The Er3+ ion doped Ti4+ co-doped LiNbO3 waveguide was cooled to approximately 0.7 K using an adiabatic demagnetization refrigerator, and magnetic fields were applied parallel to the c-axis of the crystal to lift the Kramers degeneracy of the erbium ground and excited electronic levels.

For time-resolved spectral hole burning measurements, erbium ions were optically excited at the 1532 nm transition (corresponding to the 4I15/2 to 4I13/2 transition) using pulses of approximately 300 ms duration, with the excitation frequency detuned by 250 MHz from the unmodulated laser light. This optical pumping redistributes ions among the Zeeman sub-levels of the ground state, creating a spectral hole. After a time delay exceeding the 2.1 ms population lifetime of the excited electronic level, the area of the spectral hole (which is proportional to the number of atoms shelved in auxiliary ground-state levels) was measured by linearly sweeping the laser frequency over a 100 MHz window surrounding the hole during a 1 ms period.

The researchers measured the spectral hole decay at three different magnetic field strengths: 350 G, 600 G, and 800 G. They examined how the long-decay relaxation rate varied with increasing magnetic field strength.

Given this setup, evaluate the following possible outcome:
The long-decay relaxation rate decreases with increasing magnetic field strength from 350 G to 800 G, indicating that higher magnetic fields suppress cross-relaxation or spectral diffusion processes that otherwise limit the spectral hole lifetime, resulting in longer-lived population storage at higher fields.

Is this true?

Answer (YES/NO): YES